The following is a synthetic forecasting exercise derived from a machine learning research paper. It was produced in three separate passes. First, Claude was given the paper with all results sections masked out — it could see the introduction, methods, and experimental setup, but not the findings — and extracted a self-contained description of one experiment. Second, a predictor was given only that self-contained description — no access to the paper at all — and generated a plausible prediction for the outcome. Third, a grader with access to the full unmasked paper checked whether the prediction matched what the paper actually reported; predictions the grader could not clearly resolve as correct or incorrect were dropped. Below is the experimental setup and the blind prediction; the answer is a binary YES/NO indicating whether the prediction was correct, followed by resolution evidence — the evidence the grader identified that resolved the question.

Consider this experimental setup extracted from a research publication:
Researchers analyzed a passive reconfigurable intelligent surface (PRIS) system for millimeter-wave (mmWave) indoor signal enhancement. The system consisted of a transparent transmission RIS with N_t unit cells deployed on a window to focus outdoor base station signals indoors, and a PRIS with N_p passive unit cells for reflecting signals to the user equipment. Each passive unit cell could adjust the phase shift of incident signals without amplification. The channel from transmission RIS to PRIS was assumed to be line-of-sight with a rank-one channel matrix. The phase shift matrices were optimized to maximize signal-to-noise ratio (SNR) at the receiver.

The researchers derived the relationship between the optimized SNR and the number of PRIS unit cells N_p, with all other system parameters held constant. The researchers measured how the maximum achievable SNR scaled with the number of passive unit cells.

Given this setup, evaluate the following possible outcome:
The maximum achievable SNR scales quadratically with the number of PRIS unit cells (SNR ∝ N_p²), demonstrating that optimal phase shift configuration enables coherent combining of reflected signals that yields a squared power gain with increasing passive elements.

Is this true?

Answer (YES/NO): YES